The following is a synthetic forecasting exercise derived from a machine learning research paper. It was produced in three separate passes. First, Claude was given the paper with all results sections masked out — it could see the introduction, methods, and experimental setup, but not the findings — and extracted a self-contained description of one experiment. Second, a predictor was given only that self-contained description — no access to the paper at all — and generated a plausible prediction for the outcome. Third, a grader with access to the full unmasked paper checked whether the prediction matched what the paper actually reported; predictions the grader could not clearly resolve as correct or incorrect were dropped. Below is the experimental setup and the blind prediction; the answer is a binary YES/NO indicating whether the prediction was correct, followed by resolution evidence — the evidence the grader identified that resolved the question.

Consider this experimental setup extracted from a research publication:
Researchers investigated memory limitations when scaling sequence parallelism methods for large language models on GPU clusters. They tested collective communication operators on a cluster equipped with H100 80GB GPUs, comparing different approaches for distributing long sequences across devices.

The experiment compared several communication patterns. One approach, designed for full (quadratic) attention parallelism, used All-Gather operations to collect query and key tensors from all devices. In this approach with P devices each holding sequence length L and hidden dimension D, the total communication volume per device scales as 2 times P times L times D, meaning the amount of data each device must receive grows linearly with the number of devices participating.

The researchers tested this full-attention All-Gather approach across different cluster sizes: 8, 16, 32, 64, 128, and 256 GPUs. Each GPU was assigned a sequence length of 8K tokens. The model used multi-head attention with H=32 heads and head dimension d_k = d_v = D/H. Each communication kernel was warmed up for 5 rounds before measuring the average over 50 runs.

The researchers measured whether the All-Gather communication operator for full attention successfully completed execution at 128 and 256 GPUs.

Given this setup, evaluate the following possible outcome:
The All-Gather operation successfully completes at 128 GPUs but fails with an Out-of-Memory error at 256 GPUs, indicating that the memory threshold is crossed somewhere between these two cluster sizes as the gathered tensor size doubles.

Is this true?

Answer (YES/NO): NO